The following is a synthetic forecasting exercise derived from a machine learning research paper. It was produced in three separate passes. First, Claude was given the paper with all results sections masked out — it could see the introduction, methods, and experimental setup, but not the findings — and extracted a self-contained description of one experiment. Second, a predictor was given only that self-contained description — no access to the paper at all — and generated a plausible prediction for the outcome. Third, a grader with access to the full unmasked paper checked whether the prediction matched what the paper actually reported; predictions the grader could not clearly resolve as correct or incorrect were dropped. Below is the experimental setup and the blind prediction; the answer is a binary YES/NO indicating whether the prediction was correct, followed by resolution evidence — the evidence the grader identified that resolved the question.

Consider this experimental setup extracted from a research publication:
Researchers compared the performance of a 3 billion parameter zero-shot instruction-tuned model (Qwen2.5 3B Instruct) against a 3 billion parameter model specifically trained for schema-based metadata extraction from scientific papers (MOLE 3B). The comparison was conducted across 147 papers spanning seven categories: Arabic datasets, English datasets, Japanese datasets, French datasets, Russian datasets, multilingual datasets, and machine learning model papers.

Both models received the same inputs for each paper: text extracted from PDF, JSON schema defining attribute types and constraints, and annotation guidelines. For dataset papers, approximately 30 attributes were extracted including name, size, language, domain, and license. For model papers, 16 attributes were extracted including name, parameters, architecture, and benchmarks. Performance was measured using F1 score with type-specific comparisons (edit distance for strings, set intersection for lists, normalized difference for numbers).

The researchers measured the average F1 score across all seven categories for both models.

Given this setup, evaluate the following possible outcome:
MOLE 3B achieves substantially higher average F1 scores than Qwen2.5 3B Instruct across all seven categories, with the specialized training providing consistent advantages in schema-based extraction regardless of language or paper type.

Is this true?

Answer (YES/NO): NO